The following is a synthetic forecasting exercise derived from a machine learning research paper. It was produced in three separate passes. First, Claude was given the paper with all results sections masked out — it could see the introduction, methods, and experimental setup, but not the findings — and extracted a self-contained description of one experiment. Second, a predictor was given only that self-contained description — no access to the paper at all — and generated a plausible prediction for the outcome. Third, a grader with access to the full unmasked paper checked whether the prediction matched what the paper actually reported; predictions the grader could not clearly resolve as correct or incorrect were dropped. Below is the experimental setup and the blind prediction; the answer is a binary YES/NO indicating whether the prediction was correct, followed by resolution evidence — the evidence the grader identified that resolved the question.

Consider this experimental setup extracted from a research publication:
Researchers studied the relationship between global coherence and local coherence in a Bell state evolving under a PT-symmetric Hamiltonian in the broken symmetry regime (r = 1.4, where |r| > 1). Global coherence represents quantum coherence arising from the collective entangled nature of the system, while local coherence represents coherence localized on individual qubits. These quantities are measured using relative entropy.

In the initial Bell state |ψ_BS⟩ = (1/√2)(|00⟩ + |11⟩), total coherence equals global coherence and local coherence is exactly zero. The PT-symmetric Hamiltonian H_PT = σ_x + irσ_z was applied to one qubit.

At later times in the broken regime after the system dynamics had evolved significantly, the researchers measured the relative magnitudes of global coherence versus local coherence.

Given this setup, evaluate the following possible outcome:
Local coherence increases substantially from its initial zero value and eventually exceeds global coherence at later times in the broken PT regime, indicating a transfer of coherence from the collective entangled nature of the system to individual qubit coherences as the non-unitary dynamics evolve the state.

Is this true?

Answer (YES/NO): YES